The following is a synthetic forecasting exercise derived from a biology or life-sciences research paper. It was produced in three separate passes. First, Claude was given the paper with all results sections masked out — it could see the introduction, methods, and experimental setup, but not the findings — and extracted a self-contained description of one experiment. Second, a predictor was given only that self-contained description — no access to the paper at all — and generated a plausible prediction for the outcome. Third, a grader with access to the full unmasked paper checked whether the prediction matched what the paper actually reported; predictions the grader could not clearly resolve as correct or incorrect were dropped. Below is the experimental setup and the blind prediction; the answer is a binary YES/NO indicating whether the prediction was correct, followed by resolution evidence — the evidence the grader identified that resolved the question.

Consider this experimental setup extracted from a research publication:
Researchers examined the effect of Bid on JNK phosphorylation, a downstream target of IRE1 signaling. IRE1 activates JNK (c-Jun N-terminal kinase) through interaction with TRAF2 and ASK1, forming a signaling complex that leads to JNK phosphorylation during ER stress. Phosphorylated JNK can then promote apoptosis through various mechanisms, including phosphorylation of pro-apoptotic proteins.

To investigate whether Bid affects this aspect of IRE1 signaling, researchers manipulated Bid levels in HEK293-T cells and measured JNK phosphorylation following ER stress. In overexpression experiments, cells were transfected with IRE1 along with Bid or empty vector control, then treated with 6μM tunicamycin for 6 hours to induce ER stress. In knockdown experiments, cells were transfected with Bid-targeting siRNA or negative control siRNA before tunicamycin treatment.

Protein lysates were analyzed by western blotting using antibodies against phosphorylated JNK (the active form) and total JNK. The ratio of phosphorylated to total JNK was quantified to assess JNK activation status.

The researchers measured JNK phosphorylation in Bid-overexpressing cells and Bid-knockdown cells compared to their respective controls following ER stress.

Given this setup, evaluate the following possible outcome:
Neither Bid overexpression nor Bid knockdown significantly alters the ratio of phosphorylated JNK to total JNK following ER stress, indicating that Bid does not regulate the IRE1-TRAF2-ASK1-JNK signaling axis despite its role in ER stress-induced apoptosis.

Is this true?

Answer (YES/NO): NO